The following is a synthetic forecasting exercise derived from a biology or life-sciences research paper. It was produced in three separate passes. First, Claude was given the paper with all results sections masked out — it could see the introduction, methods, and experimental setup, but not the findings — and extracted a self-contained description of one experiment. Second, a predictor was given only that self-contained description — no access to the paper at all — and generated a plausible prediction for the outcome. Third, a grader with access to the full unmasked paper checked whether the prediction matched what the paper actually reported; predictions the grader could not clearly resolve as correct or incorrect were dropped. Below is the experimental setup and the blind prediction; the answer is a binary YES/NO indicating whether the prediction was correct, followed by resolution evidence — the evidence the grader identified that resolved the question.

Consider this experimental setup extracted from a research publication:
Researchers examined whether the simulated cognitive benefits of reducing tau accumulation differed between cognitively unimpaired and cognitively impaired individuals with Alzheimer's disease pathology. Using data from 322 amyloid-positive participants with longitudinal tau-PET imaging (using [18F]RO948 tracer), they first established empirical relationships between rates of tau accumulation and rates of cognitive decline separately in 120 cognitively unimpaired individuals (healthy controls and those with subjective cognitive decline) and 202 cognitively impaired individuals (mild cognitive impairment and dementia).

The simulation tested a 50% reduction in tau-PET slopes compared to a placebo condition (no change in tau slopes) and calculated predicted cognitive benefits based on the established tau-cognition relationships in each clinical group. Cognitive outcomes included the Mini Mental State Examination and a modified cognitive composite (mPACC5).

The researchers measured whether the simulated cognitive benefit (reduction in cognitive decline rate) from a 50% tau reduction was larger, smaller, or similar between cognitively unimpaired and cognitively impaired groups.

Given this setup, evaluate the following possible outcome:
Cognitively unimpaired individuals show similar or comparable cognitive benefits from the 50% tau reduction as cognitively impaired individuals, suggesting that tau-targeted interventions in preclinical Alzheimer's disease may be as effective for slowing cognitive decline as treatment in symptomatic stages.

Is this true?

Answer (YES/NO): NO